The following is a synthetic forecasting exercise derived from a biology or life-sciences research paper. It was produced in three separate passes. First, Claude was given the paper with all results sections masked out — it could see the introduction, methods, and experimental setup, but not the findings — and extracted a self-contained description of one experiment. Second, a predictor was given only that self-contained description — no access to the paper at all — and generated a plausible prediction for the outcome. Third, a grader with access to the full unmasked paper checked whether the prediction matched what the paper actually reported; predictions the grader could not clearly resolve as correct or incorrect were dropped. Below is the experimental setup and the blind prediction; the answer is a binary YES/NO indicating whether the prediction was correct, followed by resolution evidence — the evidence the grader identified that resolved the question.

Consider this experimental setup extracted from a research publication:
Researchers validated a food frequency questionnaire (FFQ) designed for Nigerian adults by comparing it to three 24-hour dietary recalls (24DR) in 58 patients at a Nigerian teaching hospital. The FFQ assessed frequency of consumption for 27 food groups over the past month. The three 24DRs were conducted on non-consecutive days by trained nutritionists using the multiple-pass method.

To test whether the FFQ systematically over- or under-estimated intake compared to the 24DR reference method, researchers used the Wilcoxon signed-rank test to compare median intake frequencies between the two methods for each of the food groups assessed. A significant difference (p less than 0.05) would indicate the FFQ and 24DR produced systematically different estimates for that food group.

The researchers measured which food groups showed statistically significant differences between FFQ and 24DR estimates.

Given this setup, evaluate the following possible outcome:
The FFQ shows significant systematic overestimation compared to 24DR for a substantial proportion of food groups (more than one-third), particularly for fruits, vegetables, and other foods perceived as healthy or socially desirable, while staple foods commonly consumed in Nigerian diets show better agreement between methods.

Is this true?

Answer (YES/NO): NO